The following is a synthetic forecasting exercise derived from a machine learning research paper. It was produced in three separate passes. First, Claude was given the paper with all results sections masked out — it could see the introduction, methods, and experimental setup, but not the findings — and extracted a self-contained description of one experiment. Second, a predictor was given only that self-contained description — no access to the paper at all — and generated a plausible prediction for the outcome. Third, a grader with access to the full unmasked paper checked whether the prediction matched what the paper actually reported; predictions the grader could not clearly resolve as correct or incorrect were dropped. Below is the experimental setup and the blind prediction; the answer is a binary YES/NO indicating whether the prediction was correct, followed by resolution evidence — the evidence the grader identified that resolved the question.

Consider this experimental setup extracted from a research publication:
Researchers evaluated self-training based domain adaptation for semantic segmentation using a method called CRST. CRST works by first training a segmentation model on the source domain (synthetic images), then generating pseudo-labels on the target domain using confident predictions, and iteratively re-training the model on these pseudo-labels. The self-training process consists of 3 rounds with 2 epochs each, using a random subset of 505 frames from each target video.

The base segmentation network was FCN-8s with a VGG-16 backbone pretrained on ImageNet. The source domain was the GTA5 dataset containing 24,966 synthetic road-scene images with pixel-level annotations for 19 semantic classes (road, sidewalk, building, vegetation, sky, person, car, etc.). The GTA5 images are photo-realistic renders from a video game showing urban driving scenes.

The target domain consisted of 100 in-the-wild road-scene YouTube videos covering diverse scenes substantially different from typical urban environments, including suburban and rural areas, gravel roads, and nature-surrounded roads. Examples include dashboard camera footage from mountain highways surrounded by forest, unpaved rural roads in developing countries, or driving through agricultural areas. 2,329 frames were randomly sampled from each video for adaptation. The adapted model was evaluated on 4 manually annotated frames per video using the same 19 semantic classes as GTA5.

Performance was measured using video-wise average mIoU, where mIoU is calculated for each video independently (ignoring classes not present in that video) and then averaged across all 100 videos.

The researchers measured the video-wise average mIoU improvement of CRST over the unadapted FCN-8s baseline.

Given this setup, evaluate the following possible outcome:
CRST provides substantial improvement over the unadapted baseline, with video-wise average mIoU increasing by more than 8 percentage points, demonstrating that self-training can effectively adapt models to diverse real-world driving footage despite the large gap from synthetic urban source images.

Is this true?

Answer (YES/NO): NO